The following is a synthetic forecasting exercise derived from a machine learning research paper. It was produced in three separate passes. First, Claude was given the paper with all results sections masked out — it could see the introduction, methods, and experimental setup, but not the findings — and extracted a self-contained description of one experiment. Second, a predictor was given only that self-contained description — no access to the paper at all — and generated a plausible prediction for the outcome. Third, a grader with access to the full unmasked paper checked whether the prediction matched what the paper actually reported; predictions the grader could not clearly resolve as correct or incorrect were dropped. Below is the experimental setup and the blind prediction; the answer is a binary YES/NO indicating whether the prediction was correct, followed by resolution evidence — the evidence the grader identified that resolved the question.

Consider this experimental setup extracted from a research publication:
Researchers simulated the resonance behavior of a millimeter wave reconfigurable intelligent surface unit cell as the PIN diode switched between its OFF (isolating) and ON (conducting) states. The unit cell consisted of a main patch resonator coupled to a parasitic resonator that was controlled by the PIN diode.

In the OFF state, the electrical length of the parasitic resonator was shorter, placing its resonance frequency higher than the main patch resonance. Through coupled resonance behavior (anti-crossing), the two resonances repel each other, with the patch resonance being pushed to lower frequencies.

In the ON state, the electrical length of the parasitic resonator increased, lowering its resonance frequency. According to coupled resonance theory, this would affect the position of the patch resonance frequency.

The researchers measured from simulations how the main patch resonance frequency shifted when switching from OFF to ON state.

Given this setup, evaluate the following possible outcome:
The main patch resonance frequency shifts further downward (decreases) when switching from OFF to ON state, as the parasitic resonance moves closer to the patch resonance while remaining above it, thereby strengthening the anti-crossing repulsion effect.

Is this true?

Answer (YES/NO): NO